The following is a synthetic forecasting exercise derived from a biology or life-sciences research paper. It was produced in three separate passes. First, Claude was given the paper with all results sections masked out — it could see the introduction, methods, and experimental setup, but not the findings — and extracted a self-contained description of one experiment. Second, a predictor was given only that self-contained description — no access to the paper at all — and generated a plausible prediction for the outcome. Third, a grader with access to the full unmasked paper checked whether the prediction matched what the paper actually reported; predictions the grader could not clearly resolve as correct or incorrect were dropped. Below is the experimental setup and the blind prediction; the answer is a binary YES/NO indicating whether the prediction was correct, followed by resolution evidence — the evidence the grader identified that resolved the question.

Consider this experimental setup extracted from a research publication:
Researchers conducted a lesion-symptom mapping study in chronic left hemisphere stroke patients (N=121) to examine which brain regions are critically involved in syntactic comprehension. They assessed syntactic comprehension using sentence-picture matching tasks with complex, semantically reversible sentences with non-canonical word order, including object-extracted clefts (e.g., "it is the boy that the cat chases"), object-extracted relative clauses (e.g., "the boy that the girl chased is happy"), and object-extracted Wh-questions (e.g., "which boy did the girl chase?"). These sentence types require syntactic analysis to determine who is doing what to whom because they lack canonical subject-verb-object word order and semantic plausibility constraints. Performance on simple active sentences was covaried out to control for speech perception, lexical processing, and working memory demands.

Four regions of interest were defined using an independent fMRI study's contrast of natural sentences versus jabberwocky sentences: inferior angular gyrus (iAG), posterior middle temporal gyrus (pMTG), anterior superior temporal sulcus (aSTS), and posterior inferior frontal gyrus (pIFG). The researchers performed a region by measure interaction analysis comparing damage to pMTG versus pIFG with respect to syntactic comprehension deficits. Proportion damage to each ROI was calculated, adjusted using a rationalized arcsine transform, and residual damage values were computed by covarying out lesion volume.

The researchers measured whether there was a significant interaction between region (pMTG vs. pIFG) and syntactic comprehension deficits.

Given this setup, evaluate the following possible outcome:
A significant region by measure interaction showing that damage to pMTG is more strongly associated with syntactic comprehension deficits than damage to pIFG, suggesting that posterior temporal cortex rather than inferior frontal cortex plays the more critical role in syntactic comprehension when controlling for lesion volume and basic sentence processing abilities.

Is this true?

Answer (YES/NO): YES